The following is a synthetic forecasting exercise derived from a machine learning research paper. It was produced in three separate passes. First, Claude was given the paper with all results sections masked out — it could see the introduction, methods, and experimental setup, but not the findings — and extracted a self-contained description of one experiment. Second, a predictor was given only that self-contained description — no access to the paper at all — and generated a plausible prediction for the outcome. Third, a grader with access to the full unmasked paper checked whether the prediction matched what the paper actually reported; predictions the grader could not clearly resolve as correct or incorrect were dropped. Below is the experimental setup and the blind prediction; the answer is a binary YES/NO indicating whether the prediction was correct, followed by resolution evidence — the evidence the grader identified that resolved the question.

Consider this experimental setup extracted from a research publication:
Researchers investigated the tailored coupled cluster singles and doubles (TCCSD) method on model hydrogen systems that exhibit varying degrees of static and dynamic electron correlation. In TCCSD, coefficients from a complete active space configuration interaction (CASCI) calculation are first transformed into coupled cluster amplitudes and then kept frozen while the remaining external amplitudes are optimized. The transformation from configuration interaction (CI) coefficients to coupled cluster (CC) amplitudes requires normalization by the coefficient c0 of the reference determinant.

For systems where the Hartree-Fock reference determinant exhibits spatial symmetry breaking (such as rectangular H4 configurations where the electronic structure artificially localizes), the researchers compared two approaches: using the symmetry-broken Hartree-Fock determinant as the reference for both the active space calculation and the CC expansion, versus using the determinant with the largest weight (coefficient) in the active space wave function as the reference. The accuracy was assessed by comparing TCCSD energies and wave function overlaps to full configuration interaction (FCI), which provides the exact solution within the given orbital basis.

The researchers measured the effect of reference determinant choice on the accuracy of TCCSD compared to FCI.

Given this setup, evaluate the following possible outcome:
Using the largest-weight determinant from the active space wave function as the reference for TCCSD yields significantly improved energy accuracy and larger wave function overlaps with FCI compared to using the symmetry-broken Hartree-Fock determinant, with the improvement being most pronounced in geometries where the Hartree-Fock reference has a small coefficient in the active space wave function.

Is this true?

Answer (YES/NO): YES